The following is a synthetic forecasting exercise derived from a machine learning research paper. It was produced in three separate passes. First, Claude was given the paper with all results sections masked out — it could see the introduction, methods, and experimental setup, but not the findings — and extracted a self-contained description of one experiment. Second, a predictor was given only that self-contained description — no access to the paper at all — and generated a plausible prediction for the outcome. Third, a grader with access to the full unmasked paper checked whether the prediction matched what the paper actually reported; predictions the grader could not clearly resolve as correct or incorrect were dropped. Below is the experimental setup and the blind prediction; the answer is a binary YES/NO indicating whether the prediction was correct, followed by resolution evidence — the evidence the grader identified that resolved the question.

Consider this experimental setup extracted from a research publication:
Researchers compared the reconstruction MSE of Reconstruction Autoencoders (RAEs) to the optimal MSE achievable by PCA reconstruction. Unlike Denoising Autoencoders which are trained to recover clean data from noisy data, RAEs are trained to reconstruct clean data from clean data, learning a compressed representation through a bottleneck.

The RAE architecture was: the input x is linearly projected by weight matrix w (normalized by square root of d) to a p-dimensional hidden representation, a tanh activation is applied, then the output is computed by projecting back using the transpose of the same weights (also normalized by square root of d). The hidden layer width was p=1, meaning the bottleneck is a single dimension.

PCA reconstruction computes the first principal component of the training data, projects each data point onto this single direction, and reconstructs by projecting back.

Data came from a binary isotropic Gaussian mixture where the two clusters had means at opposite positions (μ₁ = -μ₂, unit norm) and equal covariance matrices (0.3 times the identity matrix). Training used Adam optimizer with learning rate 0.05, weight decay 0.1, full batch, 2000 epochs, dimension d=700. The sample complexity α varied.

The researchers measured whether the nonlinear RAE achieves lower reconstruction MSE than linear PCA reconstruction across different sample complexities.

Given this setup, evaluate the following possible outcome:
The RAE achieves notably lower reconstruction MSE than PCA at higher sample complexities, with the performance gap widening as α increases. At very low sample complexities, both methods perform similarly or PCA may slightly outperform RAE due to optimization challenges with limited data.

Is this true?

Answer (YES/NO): NO